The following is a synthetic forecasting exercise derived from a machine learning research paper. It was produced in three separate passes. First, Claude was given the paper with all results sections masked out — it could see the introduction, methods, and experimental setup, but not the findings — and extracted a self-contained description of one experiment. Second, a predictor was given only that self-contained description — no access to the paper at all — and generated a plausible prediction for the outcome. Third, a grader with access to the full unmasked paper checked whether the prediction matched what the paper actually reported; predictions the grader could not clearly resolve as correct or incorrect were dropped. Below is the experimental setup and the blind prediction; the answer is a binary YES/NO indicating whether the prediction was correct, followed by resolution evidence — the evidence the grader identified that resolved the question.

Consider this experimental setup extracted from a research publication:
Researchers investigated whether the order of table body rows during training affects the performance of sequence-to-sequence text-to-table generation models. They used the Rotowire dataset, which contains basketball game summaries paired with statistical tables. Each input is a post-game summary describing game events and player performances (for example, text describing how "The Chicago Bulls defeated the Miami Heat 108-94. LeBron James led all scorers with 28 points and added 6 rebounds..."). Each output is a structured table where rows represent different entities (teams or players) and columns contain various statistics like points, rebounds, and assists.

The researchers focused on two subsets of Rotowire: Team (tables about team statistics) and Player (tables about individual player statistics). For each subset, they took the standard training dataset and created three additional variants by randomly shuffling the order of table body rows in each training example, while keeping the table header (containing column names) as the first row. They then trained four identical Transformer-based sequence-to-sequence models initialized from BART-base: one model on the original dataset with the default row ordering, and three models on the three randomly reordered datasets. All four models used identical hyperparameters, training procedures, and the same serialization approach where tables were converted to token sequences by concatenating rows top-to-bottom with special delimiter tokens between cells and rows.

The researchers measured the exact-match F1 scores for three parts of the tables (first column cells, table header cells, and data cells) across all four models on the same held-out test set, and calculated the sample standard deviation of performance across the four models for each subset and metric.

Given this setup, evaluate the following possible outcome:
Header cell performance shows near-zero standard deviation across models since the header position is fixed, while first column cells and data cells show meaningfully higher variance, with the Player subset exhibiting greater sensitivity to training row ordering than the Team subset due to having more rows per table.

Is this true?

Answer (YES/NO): NO